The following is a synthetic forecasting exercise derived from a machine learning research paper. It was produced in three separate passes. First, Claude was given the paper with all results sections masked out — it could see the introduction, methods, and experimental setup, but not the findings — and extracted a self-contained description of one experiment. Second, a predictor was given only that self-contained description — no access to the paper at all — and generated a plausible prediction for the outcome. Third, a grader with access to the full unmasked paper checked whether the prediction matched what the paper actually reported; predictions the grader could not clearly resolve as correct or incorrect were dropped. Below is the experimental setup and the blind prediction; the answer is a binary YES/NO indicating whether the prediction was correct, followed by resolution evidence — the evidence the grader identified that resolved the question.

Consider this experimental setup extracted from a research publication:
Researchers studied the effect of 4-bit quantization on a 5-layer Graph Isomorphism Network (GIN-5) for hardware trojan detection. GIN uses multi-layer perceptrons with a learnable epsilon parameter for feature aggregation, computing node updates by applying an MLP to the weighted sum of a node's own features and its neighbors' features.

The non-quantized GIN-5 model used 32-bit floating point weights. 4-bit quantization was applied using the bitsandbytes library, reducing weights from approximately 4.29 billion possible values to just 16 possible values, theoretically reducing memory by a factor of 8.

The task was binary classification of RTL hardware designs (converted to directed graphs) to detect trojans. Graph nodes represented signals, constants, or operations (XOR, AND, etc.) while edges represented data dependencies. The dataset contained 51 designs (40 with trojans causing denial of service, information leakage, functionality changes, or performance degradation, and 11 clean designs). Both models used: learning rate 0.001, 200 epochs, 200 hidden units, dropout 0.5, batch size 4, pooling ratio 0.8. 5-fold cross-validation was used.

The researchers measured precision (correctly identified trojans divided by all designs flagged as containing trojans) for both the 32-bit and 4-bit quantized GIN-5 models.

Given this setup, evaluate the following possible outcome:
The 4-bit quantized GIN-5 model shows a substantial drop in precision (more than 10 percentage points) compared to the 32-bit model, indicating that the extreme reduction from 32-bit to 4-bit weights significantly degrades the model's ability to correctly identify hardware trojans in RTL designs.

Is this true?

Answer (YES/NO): NO